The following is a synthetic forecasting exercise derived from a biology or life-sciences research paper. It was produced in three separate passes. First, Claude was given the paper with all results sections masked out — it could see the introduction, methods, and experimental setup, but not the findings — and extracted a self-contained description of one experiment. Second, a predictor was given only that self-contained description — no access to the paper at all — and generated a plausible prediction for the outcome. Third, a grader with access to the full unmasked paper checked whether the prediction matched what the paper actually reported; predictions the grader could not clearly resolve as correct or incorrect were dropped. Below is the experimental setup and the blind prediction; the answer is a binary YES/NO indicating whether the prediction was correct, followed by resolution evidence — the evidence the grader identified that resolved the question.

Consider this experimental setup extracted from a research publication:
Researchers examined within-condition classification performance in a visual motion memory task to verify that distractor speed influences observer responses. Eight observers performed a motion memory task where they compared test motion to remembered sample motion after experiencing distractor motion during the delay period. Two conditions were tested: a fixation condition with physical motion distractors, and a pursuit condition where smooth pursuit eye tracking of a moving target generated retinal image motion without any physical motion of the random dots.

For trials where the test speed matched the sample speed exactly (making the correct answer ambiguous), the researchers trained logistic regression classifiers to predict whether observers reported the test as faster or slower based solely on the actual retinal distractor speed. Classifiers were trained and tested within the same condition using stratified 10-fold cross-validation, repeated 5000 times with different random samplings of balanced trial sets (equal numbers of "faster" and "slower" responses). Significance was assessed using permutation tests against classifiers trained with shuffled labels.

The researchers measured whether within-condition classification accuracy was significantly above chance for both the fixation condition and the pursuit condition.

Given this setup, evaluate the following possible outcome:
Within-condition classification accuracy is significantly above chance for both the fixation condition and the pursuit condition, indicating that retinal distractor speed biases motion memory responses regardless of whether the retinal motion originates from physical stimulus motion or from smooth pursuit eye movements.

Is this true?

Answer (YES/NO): YES